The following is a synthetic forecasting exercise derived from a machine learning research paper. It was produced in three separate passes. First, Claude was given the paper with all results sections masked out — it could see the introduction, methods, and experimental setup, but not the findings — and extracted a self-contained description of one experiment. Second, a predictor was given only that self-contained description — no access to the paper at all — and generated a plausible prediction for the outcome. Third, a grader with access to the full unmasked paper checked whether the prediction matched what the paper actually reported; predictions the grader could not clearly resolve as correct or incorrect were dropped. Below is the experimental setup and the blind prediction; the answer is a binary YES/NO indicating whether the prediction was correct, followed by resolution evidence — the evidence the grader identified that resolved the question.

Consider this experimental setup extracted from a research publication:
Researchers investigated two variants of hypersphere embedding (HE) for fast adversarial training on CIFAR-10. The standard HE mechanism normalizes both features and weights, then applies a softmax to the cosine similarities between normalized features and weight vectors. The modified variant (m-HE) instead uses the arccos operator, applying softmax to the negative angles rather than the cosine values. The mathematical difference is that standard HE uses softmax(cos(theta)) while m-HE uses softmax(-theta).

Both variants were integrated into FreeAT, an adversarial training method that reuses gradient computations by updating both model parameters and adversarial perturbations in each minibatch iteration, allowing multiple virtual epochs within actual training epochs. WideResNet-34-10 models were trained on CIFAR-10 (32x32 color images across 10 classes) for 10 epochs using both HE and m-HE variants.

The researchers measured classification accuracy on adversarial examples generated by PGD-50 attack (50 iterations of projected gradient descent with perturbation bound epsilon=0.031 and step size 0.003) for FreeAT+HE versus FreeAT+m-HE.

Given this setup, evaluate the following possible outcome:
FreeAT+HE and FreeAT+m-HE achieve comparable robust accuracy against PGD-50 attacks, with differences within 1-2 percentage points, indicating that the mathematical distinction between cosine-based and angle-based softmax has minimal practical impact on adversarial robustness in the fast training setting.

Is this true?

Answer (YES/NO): NO